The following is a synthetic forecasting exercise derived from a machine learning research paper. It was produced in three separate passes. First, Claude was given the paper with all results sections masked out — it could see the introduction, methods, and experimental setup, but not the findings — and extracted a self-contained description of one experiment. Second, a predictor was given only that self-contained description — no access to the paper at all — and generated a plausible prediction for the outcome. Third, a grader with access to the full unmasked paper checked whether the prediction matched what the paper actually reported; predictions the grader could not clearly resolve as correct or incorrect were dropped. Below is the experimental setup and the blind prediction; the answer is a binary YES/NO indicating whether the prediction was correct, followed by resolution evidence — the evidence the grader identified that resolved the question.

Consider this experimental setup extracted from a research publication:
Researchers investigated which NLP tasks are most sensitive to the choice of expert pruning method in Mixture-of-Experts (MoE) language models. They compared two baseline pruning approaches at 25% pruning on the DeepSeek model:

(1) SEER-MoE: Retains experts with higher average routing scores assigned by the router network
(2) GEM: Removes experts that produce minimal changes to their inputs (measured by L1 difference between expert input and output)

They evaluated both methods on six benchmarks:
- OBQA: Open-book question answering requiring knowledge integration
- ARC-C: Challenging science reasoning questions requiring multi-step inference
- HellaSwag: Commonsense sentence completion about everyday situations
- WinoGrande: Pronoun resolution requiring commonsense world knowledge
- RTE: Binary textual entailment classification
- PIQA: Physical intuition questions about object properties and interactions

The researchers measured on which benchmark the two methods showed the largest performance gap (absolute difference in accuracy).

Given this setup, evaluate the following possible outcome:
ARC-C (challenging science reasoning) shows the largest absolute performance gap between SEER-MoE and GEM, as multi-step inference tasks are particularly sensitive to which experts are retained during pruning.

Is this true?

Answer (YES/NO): NO